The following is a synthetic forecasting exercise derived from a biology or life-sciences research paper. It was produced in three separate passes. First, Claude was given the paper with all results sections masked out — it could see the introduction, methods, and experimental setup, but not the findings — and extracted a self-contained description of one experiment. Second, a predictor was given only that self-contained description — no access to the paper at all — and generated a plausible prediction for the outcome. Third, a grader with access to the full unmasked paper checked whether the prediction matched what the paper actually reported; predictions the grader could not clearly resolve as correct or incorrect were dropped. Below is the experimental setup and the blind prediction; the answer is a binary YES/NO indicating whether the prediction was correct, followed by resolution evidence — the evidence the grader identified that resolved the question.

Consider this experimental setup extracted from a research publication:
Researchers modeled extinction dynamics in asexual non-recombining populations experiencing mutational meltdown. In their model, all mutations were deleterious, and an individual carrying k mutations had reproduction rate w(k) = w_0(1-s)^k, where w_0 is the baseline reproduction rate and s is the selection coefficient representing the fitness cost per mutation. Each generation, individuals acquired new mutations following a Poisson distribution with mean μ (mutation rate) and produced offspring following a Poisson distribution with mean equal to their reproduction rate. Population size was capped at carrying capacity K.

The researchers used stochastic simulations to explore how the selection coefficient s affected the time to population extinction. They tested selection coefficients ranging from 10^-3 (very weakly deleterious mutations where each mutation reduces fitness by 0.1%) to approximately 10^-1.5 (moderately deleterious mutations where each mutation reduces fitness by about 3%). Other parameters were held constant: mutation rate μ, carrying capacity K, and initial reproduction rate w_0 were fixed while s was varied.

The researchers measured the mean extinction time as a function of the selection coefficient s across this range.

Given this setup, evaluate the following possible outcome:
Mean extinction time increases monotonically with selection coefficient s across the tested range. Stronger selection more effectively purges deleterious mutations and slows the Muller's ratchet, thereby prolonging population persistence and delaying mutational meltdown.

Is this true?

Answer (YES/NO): NO